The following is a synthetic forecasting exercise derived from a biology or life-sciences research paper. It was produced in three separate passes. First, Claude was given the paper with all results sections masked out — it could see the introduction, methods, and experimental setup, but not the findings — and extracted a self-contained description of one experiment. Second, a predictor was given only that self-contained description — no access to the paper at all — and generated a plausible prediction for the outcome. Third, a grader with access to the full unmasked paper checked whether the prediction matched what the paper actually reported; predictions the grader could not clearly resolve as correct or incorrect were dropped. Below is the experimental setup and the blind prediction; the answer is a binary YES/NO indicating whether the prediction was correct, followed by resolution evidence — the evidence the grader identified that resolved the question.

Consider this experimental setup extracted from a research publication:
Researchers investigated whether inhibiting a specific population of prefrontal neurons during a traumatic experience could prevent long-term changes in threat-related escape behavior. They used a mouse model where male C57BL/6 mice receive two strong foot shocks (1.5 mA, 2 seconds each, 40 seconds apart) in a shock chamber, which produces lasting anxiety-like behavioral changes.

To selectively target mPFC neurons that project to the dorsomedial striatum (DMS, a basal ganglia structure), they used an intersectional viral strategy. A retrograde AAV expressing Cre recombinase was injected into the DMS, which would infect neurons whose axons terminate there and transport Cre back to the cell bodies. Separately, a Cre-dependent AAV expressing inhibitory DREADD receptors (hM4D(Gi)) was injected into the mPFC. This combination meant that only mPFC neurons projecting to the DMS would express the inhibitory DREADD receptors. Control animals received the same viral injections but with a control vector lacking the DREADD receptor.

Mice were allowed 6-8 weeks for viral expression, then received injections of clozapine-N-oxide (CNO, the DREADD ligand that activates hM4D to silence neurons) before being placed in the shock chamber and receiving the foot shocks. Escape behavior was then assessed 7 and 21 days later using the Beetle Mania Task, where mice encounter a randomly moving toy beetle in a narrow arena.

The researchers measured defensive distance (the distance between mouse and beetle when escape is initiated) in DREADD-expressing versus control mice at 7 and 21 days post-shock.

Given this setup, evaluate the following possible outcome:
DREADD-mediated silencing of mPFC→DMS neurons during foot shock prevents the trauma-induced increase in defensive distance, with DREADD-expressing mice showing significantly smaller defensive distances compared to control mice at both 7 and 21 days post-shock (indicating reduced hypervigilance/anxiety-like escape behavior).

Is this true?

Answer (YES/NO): YES